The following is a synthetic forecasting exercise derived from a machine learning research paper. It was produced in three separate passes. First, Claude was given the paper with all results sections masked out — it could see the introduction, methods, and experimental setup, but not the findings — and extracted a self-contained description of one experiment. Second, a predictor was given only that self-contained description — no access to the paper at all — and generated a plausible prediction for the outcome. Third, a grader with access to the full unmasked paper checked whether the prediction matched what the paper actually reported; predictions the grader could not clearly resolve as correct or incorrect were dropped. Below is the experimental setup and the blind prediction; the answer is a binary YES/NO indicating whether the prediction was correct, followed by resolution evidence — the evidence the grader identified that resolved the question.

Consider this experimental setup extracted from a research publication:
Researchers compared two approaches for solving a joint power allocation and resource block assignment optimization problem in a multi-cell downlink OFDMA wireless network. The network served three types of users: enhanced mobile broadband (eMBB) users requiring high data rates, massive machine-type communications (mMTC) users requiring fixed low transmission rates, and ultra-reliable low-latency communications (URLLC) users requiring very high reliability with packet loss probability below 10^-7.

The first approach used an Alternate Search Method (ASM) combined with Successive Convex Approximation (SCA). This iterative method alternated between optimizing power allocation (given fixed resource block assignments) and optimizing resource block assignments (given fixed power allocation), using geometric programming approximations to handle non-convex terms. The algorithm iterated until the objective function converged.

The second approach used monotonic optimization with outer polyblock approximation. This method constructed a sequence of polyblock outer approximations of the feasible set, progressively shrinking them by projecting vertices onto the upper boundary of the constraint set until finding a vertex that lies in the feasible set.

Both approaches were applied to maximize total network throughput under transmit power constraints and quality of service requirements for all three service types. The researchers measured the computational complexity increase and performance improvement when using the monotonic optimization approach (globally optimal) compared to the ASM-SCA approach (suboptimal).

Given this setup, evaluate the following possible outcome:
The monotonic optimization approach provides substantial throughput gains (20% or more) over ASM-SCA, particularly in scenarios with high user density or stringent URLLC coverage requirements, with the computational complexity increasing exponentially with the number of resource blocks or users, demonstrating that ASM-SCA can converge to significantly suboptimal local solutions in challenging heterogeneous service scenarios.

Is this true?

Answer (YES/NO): NO